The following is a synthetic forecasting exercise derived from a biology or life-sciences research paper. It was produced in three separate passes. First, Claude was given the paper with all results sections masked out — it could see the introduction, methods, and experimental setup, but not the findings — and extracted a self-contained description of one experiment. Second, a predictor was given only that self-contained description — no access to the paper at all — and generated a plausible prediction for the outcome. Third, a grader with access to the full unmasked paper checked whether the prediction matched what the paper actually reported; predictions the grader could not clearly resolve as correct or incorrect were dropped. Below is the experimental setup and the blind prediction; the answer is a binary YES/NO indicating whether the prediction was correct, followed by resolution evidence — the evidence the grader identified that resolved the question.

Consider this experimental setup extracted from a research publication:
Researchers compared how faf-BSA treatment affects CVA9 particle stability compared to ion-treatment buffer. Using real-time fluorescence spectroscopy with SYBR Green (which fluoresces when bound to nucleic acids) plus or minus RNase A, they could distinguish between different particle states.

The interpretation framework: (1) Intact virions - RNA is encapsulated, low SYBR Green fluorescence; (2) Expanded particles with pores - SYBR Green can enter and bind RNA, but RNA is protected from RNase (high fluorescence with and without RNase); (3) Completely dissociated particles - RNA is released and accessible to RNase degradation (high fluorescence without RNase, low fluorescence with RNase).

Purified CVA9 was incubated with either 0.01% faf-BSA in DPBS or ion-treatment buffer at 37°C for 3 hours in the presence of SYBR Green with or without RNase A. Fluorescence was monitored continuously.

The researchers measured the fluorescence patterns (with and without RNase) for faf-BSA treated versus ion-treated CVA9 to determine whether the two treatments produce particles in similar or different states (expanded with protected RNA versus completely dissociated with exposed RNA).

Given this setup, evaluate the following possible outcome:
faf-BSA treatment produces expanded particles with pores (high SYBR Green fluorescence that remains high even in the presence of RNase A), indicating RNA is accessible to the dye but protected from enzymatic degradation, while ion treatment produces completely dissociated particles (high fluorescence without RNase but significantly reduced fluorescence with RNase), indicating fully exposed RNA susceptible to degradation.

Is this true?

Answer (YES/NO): NO